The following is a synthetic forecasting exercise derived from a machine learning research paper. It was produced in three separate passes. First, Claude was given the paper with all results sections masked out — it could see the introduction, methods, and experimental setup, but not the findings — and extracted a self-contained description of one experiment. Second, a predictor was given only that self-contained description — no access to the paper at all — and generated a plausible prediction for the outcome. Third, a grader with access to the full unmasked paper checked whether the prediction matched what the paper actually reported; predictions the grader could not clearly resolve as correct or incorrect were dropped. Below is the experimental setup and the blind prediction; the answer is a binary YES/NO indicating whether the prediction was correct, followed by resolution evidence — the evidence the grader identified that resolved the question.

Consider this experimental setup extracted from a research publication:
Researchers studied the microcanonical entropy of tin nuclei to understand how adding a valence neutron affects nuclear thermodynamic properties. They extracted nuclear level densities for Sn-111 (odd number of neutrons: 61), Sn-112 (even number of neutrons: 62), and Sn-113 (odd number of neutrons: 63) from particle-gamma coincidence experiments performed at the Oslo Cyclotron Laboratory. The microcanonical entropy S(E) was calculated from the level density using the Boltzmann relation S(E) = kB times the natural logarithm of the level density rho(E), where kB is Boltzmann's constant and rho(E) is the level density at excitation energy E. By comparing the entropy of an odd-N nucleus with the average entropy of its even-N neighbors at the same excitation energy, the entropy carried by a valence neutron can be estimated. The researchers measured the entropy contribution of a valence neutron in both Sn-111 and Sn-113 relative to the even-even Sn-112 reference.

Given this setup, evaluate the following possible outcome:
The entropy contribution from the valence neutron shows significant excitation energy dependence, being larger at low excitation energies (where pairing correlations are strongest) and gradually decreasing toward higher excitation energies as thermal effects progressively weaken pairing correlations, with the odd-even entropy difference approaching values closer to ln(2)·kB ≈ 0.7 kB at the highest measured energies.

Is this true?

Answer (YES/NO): NO